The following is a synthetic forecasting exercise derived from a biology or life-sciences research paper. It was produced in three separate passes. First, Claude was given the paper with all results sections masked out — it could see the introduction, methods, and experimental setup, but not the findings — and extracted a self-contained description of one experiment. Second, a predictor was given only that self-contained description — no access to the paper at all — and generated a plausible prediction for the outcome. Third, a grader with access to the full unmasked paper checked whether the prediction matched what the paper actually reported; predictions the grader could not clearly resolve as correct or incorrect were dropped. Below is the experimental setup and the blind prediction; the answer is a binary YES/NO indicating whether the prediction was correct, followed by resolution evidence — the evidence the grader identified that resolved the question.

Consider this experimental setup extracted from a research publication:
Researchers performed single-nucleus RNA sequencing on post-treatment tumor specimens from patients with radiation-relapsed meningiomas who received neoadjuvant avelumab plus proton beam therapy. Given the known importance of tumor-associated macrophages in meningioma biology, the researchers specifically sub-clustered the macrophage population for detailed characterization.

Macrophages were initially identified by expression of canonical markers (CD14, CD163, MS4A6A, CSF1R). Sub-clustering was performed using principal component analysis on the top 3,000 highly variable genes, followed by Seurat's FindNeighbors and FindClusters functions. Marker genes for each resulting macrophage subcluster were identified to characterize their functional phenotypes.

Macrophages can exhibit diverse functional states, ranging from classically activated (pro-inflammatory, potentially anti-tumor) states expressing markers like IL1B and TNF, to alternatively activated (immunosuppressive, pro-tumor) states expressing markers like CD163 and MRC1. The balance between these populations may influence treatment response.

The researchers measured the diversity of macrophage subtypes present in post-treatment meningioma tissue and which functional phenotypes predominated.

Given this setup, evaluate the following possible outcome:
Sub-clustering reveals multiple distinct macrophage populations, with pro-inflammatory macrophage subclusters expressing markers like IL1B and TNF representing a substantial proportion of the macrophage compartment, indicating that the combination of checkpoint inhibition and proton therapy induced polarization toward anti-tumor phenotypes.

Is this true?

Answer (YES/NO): NO